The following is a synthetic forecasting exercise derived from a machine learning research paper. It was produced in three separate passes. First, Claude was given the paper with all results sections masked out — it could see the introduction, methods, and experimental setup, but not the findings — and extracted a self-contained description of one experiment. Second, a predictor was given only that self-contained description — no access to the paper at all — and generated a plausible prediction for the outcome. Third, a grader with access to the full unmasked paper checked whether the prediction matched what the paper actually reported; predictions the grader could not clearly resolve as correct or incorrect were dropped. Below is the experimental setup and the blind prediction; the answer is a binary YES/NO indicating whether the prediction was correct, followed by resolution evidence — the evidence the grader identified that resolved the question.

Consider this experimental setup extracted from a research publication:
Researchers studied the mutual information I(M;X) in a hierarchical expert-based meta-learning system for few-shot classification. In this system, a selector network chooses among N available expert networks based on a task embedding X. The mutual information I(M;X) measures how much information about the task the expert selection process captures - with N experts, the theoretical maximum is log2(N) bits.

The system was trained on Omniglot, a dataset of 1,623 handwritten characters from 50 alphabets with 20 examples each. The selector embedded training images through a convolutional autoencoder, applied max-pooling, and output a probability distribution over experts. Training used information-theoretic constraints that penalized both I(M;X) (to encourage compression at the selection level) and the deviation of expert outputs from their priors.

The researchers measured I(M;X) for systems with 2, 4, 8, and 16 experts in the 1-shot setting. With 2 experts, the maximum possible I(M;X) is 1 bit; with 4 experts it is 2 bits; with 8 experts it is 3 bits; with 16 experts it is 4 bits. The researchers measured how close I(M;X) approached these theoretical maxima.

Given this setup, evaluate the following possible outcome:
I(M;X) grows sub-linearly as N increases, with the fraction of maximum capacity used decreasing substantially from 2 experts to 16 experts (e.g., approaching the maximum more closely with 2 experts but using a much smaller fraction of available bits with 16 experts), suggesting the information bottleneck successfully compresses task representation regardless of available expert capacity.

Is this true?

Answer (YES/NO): NO